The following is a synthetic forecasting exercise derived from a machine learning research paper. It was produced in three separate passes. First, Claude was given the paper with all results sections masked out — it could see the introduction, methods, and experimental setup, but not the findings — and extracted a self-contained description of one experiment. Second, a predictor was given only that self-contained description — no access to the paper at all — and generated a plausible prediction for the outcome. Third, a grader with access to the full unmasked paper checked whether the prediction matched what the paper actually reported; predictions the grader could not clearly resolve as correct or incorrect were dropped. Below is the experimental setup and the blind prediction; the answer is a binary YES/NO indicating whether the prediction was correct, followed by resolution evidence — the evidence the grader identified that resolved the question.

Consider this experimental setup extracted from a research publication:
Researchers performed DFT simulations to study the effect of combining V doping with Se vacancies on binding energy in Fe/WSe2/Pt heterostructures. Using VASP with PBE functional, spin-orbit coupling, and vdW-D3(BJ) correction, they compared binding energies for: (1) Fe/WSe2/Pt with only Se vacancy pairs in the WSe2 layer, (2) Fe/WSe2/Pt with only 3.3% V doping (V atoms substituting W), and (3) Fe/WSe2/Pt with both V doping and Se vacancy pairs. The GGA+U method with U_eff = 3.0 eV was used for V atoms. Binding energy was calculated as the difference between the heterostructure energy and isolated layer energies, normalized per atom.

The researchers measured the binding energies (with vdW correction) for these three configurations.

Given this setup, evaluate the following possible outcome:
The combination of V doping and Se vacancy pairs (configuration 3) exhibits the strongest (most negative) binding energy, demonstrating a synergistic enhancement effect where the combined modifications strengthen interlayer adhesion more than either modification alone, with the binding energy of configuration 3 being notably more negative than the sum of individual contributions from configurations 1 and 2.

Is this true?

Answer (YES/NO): NO